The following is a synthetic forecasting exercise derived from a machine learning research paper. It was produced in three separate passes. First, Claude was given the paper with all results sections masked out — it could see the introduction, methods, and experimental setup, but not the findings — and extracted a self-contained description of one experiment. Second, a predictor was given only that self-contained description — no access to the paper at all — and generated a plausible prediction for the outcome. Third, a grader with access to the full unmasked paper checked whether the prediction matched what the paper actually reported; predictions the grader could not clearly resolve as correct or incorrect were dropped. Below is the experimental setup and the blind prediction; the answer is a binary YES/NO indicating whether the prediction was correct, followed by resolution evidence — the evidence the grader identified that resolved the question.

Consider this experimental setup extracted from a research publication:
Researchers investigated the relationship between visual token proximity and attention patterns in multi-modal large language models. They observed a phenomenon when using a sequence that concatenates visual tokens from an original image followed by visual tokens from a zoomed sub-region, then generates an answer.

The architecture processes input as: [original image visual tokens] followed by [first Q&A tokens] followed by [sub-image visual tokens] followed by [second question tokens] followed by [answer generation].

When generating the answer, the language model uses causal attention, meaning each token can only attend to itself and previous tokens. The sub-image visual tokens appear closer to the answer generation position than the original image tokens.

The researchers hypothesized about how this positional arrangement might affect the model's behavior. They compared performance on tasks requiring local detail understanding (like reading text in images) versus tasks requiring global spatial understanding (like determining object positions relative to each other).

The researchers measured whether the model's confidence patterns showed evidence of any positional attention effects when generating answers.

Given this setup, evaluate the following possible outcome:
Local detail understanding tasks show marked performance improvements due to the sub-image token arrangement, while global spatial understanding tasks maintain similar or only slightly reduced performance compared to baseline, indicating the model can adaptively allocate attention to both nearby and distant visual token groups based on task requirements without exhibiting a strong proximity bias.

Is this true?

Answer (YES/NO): NO